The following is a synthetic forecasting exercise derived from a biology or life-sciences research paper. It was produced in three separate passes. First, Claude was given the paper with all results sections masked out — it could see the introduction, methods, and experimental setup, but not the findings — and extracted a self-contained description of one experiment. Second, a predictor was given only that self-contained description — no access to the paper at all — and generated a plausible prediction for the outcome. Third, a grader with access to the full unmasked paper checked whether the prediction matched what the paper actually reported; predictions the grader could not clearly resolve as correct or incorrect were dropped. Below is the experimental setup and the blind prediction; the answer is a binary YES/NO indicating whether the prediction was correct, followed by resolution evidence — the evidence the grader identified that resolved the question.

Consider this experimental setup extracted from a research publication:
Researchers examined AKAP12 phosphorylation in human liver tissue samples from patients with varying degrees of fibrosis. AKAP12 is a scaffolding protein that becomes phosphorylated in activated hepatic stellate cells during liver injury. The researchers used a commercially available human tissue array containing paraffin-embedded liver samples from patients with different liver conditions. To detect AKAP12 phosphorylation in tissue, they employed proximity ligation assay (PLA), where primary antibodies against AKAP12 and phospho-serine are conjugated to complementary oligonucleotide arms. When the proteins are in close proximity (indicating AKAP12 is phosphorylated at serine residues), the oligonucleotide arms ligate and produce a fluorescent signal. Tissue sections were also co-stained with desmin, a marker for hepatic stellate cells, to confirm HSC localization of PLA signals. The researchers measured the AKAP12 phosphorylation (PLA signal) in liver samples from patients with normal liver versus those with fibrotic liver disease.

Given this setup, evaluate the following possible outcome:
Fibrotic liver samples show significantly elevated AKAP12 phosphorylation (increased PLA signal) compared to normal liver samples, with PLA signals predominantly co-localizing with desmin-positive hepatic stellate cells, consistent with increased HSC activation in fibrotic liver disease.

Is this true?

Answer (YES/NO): YES